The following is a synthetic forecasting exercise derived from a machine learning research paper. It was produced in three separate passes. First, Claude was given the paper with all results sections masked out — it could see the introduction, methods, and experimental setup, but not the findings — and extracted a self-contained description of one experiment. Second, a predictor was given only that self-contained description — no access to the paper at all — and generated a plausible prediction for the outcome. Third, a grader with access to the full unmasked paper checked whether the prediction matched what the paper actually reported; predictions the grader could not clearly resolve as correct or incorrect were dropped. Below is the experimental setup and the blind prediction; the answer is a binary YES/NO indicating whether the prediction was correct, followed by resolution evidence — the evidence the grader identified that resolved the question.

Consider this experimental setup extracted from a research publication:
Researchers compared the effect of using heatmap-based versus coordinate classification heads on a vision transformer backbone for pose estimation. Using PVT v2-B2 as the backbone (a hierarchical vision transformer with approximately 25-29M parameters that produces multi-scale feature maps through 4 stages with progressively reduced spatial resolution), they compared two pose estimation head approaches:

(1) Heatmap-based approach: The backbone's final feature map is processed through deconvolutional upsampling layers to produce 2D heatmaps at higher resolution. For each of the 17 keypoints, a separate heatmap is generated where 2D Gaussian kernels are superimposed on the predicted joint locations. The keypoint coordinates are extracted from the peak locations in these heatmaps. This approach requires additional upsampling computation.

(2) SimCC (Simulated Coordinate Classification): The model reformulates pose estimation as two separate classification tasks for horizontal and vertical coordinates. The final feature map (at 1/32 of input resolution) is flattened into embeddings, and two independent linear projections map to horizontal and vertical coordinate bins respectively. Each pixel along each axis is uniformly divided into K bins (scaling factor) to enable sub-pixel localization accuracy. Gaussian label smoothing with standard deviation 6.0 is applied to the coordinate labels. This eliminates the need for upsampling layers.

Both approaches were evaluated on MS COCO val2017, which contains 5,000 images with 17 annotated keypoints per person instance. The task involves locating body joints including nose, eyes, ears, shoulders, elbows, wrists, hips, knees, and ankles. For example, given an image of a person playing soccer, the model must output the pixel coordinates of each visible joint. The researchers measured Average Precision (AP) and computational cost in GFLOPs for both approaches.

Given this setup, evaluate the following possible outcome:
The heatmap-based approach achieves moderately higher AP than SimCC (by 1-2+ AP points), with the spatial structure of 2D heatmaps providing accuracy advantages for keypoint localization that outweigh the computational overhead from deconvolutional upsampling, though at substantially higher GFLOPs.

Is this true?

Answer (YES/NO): NO